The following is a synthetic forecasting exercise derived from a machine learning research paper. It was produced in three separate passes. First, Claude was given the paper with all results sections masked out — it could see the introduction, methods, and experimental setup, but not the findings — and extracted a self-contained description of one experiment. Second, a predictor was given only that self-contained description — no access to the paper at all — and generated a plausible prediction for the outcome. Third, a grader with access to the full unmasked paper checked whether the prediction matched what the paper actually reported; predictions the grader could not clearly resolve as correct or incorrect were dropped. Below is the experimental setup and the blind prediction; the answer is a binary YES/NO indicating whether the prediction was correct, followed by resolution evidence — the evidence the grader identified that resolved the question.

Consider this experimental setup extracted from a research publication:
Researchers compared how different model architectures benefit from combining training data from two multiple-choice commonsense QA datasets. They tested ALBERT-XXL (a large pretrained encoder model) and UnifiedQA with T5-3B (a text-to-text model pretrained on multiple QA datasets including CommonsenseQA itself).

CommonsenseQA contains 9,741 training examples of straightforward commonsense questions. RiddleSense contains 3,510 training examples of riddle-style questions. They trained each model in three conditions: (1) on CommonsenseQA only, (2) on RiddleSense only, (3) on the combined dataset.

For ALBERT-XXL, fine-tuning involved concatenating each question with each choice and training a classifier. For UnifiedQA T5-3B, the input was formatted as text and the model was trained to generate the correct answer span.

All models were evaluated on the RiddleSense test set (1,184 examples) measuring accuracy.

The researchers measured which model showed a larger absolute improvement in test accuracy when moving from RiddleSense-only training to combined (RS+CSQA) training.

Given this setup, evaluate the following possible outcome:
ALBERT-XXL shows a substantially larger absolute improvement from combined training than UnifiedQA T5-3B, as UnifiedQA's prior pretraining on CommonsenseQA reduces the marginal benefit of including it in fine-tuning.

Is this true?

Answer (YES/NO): YES